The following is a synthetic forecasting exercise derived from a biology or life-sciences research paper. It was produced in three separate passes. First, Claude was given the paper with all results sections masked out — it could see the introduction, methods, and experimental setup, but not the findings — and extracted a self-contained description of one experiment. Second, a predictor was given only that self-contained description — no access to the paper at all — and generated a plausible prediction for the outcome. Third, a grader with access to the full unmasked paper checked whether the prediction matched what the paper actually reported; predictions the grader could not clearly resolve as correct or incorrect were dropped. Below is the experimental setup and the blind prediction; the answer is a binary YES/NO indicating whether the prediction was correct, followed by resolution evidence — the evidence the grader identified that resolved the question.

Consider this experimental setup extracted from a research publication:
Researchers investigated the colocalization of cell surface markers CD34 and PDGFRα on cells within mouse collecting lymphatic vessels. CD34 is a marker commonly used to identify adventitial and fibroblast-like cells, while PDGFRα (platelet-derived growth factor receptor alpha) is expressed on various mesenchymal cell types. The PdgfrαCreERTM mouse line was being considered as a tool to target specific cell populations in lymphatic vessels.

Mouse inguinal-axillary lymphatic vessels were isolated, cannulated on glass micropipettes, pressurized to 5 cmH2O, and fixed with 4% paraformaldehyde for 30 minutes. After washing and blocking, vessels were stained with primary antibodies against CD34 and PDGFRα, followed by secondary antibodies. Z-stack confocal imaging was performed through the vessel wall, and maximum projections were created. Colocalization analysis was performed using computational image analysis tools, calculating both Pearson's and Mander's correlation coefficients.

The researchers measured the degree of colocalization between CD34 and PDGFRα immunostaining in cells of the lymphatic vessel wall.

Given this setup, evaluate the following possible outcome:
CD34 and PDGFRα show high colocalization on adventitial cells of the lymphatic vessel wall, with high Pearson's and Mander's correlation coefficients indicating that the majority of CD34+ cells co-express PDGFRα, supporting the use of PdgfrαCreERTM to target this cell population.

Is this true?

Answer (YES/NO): YES